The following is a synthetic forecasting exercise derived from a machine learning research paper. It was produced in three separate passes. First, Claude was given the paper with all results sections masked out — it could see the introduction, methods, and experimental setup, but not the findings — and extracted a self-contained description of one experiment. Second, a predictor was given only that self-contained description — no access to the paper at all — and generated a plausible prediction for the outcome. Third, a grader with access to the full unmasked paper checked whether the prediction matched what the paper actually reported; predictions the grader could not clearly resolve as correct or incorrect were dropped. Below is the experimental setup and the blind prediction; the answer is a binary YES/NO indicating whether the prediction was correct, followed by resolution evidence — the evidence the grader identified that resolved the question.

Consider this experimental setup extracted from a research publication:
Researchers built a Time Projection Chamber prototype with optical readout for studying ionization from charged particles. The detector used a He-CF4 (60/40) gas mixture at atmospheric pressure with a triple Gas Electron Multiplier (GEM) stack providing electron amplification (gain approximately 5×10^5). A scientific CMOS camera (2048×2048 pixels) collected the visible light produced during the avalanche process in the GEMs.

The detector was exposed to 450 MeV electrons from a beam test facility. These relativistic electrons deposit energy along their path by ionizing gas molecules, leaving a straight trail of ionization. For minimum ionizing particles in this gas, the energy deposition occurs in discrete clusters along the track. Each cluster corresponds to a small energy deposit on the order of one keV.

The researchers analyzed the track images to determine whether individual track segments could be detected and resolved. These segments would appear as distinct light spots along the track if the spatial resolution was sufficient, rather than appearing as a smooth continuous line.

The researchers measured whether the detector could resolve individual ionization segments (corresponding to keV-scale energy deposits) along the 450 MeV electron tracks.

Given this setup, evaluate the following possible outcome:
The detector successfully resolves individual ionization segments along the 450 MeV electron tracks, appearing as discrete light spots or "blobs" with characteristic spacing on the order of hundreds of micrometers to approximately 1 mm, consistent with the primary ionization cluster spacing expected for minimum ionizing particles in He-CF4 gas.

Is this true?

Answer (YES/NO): NO